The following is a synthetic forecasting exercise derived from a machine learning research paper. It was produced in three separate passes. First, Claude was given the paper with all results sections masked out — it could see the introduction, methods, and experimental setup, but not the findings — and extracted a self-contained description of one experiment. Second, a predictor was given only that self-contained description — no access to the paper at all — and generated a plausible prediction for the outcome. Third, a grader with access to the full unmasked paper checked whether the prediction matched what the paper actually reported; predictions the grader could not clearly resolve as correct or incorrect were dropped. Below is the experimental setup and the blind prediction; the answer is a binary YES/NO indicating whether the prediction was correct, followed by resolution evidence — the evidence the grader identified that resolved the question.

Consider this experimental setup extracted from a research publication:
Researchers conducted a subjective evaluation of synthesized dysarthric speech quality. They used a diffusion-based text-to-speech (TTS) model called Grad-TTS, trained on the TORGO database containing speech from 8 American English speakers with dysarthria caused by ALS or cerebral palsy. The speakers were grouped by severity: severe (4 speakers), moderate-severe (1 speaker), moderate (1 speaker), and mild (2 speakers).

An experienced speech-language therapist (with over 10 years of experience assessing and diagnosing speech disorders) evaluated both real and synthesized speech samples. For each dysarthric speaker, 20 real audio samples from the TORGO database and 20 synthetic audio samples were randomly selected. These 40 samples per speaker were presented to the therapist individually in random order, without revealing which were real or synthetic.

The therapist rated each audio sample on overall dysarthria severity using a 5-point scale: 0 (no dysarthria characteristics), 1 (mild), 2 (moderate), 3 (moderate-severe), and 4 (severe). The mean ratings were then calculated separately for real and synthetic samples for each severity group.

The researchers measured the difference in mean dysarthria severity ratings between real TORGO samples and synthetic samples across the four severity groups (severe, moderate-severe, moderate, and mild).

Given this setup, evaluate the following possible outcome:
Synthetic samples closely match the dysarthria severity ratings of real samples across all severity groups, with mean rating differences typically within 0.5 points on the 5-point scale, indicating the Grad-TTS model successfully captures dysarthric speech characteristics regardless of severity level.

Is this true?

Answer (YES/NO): NO